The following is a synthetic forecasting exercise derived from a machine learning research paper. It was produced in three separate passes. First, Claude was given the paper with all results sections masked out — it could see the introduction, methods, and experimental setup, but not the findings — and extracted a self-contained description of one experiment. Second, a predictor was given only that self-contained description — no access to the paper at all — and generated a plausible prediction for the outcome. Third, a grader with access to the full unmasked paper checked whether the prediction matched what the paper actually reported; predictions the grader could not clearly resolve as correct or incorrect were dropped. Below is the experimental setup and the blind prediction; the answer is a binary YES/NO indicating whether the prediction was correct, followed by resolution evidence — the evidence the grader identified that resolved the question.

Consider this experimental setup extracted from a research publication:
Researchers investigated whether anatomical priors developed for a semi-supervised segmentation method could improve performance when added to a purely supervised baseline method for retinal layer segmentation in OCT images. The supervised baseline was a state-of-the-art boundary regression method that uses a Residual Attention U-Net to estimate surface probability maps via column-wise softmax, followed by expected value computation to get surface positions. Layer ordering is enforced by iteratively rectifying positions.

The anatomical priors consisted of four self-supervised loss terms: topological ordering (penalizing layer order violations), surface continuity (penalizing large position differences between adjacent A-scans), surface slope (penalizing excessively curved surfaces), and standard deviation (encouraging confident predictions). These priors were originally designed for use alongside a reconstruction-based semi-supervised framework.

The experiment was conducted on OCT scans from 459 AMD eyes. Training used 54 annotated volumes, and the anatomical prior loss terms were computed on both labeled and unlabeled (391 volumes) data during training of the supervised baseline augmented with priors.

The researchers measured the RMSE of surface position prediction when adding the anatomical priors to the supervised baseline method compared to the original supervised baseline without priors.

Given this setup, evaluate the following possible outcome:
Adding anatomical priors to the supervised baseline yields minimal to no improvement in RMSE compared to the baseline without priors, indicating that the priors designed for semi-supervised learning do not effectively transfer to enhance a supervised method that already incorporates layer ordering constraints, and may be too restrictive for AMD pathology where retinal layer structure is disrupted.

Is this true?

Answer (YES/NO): NO